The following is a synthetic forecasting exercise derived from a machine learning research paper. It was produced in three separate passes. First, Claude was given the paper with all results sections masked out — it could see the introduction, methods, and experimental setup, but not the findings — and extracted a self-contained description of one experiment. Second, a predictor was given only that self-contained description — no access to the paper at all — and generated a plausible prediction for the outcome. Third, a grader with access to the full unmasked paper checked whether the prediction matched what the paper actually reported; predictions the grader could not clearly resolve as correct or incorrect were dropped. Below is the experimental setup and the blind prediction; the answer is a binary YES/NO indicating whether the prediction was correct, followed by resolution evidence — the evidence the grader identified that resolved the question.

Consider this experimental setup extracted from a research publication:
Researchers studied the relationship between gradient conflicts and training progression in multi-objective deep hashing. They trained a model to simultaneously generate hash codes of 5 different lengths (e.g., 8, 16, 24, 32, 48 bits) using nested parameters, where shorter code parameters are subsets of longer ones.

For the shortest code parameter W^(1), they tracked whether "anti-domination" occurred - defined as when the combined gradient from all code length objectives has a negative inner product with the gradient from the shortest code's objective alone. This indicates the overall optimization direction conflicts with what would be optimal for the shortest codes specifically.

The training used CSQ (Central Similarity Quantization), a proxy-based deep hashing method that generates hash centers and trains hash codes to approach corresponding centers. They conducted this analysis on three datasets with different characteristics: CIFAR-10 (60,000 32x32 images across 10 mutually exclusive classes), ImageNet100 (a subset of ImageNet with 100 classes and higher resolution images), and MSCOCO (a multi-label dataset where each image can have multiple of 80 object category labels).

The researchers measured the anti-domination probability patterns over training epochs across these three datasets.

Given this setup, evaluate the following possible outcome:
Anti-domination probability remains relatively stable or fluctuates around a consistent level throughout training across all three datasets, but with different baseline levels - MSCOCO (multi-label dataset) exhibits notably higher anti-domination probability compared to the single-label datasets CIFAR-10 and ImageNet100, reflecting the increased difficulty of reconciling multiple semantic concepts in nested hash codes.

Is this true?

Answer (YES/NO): NO